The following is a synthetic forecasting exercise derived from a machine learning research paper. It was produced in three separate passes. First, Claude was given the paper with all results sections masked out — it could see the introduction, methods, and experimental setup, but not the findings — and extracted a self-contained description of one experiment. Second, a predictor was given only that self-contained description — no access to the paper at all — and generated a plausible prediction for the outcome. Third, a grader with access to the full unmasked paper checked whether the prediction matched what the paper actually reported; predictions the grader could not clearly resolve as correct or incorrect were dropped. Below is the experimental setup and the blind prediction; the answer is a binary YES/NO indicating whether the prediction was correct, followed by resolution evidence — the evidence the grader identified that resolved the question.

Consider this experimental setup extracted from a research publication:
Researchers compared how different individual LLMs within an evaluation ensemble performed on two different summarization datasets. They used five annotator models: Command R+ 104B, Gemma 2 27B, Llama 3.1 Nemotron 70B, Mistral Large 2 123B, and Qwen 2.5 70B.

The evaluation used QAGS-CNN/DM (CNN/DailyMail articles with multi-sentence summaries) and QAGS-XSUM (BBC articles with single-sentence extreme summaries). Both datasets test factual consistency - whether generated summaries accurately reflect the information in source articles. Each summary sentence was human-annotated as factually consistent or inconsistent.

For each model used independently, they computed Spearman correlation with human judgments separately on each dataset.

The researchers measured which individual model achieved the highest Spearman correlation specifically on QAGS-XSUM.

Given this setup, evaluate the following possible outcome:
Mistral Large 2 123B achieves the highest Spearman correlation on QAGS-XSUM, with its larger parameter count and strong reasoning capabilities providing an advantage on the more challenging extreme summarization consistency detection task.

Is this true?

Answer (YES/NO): NO